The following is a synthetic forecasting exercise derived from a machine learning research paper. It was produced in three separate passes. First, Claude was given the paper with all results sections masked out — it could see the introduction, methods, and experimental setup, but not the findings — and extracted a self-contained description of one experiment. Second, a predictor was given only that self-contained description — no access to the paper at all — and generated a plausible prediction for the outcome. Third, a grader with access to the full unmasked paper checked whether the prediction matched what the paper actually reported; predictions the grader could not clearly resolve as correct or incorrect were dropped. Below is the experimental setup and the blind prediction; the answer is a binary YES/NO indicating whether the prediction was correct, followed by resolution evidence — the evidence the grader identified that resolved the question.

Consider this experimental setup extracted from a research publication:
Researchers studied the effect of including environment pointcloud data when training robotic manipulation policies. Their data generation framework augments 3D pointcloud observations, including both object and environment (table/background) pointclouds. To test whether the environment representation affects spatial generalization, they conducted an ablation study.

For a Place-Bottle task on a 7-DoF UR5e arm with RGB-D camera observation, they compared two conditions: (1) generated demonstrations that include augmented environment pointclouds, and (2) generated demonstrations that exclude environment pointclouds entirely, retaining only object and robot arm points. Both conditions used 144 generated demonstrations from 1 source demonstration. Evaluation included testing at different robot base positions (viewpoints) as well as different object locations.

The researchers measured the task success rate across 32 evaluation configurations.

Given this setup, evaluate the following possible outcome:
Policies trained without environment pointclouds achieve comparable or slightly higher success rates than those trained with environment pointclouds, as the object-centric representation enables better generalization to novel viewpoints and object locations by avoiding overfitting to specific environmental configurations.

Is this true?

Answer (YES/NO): NO